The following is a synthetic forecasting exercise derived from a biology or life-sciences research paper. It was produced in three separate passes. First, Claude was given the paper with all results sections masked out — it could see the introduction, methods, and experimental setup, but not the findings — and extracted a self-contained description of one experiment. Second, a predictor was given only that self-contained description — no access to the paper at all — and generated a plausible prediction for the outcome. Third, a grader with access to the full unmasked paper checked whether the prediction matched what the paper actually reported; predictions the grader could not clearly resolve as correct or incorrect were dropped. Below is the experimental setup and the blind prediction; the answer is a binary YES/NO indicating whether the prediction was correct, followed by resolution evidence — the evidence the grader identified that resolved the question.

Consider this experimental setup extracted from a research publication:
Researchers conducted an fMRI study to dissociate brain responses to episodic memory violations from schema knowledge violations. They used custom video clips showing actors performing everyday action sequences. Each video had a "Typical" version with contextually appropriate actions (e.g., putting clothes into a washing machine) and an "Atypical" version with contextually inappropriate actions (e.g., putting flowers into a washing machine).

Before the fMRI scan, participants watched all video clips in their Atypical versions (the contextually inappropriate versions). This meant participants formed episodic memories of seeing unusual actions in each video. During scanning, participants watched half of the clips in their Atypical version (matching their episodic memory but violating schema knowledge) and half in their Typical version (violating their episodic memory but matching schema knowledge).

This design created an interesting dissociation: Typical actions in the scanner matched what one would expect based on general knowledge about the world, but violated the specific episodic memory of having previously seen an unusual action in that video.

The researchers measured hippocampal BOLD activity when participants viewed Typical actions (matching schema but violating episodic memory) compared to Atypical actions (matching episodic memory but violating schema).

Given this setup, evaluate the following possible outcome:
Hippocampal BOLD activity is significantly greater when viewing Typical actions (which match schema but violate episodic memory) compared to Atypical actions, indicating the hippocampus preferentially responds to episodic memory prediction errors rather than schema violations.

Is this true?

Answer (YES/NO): YES